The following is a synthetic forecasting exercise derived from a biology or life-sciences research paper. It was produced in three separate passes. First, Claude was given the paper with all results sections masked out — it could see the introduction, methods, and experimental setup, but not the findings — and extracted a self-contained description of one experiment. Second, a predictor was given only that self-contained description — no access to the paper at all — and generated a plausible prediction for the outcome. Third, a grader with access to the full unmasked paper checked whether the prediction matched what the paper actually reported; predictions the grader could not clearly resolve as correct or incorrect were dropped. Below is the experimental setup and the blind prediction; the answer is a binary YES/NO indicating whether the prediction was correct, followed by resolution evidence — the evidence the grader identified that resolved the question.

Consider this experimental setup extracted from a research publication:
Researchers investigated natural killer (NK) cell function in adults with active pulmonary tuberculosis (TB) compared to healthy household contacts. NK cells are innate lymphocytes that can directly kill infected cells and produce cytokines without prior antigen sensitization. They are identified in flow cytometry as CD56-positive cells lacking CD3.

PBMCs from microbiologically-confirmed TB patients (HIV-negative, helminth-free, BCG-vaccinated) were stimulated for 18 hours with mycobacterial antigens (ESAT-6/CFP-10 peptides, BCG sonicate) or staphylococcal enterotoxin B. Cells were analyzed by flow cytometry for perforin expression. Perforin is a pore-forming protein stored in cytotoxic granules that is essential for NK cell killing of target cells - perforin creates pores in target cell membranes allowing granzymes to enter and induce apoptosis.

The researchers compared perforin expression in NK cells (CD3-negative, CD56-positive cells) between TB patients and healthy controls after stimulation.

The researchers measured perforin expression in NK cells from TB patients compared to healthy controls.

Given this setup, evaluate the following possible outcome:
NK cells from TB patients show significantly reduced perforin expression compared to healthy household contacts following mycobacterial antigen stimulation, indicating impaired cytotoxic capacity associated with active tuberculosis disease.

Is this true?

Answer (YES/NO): YES